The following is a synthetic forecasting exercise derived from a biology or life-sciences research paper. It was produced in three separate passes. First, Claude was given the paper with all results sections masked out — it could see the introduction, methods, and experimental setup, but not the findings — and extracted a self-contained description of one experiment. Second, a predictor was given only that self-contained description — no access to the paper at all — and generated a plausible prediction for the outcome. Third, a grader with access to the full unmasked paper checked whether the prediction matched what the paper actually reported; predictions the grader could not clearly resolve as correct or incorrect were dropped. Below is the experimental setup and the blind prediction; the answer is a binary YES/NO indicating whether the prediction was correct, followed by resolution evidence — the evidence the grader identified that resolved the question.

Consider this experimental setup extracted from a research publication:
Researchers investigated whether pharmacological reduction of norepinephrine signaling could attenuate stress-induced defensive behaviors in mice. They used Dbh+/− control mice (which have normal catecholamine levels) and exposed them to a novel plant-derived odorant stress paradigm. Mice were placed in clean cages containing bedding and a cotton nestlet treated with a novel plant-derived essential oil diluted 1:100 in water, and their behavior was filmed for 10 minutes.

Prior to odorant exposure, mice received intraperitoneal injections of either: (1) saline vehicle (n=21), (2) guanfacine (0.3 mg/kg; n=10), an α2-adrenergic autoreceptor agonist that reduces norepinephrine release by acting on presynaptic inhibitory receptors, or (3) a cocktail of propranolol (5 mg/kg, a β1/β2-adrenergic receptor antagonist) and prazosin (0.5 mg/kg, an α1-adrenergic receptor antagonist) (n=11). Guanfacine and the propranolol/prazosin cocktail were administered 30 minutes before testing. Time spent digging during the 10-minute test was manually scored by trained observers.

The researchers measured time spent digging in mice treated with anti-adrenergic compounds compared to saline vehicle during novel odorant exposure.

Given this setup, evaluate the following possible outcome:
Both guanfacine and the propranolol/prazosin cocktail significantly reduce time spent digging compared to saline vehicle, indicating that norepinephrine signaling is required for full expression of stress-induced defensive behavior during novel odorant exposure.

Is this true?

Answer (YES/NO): YES